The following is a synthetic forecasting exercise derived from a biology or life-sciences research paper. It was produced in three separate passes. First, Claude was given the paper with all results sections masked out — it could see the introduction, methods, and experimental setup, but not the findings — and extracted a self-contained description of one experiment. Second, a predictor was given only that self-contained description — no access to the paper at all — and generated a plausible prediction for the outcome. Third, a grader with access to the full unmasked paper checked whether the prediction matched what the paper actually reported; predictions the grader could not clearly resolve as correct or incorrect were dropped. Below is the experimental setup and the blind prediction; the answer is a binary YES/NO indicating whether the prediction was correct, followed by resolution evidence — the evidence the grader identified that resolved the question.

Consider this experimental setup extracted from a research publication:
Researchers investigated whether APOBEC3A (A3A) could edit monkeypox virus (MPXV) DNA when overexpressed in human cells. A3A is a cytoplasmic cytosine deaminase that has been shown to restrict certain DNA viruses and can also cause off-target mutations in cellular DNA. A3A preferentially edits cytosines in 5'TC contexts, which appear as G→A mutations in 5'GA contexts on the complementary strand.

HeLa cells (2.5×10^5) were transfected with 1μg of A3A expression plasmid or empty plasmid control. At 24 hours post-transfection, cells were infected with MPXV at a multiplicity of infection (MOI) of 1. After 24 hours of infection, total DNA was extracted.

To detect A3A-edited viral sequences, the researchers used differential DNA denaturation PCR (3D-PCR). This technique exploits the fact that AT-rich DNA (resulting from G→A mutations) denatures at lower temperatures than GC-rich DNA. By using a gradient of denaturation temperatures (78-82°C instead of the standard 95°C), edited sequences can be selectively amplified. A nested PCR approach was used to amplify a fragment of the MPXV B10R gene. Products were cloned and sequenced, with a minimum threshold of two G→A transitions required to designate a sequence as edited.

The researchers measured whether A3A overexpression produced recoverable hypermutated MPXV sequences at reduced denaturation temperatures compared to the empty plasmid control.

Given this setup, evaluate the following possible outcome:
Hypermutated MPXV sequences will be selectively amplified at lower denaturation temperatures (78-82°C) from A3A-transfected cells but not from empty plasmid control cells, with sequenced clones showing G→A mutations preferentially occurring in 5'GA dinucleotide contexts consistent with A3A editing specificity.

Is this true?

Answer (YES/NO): NO